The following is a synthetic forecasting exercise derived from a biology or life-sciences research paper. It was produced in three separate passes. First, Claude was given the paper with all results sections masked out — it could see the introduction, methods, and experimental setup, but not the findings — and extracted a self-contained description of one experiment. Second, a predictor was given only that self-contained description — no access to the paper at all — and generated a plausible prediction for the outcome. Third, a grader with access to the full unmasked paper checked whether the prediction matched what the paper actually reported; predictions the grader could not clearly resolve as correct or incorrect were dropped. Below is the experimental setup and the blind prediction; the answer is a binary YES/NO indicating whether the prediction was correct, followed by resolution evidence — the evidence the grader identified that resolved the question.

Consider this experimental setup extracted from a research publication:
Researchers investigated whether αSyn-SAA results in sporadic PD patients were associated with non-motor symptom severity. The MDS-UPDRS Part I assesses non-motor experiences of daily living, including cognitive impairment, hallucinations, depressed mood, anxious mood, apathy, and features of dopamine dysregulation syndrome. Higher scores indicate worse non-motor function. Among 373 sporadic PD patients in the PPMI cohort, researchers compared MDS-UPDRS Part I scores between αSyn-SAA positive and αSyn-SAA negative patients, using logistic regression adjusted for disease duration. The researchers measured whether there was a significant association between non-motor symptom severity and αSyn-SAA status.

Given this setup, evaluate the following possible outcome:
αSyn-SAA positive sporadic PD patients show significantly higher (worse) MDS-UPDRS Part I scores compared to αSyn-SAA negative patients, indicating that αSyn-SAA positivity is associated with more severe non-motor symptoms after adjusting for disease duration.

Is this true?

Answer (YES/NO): NO